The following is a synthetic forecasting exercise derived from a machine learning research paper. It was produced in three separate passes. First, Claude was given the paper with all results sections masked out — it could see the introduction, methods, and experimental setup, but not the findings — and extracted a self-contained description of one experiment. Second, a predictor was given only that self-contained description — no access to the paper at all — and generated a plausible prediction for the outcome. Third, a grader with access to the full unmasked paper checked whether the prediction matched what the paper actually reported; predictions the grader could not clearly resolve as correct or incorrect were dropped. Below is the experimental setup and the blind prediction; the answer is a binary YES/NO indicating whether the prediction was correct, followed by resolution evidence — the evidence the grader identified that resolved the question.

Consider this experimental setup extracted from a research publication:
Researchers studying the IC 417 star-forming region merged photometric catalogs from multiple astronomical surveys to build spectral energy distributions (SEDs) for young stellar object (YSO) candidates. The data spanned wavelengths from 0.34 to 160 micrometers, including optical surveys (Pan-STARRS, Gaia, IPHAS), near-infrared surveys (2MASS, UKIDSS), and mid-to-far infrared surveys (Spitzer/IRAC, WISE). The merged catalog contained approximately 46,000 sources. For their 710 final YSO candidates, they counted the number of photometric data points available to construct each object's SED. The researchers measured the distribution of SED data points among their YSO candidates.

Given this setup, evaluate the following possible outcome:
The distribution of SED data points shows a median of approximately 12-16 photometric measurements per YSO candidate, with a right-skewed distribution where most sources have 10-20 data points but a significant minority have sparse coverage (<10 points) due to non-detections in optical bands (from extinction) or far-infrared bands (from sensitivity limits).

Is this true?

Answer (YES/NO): NO